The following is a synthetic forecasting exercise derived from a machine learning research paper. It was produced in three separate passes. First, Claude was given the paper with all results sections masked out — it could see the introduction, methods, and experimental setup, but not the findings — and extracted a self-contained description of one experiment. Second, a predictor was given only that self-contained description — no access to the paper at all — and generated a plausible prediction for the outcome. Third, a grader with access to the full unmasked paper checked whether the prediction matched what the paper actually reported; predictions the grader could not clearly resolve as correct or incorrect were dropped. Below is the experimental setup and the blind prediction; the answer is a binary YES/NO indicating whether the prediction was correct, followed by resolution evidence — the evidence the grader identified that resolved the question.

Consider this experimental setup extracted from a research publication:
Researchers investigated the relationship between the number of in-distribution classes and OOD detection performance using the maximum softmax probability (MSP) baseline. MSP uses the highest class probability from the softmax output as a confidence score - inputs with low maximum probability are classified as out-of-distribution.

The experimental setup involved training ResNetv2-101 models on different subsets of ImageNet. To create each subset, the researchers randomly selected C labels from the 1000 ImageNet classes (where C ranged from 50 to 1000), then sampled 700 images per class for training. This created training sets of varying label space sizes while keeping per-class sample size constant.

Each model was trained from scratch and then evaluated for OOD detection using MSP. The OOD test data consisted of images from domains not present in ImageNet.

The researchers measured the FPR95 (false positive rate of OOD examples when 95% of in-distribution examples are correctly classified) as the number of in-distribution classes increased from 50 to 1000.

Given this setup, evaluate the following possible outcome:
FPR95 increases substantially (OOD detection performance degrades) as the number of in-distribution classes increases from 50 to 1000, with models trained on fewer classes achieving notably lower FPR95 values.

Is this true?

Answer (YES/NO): YES